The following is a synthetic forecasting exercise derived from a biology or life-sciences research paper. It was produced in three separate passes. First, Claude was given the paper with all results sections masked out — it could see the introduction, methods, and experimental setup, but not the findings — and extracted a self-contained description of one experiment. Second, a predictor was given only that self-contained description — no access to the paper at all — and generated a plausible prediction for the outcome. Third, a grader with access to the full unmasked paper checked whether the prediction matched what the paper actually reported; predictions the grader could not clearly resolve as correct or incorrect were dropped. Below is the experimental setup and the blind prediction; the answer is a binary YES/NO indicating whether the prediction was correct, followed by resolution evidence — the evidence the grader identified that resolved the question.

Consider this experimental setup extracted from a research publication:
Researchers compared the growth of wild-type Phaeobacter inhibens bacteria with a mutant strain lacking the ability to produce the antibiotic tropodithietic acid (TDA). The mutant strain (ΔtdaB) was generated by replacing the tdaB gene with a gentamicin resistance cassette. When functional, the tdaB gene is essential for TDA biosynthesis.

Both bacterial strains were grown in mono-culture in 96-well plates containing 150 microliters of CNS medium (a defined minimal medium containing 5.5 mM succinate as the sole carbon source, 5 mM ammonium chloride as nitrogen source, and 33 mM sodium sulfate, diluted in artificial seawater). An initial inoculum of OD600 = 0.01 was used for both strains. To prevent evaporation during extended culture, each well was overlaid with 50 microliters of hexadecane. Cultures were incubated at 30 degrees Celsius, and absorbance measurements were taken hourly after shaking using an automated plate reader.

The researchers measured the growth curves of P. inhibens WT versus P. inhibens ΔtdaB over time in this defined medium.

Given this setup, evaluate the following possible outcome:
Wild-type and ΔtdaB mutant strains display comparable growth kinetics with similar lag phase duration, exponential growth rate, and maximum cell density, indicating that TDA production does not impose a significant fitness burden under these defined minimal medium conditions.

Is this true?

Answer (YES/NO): YES